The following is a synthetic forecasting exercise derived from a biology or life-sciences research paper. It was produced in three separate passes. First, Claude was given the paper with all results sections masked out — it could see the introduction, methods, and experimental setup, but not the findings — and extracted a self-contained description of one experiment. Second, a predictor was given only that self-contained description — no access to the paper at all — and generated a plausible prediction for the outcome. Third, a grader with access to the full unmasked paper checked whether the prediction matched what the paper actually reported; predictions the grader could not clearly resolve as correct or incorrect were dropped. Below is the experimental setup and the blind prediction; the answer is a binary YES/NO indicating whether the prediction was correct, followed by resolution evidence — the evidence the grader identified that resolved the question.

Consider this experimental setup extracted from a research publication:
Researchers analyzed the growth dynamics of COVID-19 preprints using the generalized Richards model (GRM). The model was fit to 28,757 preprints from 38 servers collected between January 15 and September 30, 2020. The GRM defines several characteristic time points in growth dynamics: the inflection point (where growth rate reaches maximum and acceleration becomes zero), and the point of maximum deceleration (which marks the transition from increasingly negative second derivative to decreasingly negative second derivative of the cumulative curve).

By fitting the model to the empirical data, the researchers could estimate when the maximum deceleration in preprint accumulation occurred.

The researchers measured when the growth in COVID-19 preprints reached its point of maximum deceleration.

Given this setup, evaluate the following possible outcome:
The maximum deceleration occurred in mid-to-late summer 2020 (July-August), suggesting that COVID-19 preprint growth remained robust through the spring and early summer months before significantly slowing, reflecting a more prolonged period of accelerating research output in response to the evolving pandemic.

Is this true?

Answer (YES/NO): YES